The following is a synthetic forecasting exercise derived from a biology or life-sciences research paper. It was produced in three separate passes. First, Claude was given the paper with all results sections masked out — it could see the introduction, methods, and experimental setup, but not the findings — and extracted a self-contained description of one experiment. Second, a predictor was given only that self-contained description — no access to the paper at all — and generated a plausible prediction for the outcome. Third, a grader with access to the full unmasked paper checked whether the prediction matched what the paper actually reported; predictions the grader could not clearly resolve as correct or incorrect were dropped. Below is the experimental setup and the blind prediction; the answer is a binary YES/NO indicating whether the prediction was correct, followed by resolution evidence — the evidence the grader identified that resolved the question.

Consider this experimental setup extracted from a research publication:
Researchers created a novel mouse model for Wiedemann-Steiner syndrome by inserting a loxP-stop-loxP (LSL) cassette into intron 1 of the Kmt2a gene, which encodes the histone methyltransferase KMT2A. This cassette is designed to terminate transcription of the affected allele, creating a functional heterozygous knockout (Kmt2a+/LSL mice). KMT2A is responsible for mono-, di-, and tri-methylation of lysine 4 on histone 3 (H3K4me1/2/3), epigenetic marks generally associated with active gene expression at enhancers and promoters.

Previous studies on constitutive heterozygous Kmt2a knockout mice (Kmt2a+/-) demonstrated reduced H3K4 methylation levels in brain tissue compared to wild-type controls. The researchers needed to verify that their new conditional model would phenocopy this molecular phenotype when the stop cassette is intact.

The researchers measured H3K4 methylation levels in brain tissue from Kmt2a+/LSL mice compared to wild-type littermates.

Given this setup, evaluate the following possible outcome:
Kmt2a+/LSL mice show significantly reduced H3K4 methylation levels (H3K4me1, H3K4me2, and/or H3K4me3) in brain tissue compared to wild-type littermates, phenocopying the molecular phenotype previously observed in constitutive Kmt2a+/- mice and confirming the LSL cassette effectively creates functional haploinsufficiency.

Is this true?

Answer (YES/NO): NO